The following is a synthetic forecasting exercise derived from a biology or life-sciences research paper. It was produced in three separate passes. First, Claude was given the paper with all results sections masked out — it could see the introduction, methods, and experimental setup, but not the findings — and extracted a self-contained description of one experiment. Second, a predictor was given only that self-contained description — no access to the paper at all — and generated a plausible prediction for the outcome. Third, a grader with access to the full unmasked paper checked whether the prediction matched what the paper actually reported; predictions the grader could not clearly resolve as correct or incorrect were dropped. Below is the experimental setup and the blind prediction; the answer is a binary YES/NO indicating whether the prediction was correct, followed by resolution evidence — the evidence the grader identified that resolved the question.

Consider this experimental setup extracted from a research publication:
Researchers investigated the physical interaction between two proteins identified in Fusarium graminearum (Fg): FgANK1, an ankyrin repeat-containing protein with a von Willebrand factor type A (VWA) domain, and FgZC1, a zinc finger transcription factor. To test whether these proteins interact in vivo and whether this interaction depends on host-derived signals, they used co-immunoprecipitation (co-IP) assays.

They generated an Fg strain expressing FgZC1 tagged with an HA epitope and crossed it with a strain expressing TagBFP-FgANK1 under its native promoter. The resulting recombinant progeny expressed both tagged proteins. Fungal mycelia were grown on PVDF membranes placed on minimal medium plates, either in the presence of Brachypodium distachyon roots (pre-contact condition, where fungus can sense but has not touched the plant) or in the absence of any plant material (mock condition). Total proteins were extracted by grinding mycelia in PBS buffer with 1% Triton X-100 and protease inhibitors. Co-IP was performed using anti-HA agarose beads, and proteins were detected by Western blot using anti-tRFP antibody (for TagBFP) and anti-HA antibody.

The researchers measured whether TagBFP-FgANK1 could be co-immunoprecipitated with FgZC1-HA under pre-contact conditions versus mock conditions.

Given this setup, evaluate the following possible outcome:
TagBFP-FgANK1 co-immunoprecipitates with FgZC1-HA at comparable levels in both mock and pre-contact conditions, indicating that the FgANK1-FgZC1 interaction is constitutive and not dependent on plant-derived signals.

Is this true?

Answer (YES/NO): NO